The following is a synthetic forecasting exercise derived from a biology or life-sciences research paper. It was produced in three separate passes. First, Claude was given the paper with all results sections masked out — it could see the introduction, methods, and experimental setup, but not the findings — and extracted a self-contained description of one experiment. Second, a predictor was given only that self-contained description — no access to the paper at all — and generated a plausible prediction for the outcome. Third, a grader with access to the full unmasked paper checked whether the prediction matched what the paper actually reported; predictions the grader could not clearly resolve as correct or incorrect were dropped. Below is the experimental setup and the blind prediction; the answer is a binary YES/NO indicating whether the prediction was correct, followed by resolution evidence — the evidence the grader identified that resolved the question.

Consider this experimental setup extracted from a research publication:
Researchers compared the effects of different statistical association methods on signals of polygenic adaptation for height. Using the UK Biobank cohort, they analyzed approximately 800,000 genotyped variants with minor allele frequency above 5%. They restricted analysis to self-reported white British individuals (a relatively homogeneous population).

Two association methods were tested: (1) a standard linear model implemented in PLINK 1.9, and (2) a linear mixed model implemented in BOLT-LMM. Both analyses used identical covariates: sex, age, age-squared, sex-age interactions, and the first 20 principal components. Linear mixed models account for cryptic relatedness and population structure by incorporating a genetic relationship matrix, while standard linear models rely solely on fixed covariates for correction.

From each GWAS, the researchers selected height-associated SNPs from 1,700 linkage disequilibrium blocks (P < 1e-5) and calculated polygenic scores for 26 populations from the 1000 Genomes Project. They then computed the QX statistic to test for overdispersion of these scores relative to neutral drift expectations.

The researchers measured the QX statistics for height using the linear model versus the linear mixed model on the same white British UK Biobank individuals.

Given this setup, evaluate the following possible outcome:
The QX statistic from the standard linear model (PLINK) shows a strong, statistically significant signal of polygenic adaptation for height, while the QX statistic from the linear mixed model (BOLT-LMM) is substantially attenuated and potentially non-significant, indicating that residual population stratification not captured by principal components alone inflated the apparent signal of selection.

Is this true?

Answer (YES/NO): NO